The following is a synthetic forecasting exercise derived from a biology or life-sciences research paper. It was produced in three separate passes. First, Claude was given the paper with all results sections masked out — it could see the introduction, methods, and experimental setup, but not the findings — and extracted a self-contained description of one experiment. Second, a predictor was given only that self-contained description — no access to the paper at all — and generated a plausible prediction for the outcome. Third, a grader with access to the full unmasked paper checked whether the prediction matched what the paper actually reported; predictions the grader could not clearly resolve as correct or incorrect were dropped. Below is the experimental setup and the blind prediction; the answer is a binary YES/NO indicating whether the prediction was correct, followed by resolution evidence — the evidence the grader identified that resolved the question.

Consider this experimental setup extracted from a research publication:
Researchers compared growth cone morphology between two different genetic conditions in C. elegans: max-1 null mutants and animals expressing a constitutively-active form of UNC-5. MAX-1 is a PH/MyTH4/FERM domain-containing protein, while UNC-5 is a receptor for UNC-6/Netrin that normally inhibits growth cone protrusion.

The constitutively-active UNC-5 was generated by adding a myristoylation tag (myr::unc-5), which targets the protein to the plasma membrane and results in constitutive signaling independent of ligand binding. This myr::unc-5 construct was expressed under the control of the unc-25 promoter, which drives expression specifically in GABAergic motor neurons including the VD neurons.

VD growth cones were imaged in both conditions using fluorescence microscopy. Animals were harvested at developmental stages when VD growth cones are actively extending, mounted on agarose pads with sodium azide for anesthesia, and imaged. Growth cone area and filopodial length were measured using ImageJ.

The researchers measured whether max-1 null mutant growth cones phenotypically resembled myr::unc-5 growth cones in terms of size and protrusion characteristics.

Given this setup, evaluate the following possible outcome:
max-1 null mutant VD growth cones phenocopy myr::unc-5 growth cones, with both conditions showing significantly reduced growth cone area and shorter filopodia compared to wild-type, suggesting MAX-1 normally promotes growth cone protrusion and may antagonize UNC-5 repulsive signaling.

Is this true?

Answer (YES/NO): YES